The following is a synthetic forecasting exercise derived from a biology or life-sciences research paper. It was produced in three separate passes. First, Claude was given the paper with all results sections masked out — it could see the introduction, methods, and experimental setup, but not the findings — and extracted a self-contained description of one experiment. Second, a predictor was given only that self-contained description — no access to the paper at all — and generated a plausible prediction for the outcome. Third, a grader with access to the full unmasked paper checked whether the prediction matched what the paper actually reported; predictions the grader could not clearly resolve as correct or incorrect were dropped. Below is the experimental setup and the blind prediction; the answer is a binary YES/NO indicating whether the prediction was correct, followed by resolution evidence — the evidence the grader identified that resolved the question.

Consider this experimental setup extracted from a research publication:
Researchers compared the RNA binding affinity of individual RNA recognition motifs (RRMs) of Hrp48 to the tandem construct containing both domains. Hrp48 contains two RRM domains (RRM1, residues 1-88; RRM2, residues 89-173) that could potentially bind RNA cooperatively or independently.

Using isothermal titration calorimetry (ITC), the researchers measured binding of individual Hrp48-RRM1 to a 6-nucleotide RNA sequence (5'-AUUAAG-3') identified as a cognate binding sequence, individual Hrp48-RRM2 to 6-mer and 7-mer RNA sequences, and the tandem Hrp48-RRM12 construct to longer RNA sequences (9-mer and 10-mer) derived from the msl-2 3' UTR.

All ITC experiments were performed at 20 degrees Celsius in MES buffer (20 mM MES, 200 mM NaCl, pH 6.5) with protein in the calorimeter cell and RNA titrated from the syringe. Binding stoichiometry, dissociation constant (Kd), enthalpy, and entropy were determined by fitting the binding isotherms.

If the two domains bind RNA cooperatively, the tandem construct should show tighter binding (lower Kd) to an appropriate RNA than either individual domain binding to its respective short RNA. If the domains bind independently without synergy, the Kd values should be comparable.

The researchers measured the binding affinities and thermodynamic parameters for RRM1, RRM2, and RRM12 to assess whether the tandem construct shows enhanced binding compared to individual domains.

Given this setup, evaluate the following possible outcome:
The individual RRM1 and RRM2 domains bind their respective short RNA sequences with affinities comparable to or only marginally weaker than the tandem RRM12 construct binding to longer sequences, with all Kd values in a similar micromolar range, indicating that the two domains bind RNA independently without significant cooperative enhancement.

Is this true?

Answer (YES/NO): NO